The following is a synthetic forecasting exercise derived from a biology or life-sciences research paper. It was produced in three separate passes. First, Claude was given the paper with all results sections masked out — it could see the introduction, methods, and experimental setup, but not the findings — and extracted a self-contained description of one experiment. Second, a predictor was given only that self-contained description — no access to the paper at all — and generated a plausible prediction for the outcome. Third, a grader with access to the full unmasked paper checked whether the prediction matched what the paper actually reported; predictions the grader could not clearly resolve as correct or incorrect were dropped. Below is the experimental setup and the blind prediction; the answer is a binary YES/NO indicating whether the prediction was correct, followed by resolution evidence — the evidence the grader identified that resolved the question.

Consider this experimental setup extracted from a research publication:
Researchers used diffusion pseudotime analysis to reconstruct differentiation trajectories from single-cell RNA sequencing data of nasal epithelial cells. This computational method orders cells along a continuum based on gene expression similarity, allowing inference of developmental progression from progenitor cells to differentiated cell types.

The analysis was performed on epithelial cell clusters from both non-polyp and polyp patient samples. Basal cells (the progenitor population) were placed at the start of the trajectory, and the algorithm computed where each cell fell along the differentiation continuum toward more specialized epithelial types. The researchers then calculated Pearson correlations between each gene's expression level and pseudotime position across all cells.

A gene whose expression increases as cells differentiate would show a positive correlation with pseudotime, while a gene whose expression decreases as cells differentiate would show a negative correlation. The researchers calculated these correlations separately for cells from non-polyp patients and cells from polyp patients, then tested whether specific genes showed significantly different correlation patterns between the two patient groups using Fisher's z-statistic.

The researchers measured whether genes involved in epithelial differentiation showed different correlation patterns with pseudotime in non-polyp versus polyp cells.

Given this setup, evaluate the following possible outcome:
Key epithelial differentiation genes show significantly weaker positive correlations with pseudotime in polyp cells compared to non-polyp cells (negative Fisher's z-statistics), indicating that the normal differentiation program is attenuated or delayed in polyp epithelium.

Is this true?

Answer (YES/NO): NO